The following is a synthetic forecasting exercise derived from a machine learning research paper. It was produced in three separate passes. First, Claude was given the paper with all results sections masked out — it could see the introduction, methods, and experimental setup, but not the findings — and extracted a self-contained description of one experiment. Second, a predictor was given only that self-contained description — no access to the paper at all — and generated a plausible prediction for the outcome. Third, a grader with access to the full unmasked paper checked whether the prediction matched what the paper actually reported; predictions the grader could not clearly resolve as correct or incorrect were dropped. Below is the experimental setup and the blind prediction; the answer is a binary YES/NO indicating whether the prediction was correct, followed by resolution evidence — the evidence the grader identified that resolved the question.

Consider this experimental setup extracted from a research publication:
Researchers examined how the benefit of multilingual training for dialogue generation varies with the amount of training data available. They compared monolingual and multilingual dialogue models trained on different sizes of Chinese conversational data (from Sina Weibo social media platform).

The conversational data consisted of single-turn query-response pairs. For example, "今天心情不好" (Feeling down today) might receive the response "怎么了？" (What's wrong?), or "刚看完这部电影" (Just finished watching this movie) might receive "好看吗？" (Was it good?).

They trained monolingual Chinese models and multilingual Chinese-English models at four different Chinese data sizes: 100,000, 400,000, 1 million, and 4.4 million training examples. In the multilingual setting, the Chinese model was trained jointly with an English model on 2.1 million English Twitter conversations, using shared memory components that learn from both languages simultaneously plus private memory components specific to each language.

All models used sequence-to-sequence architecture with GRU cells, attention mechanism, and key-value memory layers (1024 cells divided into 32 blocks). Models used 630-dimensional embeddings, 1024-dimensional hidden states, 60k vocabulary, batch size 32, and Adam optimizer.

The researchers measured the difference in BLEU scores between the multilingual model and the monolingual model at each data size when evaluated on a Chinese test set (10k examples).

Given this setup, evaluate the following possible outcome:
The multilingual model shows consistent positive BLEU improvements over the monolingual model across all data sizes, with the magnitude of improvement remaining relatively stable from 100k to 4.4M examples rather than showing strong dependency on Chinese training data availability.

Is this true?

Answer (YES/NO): NO